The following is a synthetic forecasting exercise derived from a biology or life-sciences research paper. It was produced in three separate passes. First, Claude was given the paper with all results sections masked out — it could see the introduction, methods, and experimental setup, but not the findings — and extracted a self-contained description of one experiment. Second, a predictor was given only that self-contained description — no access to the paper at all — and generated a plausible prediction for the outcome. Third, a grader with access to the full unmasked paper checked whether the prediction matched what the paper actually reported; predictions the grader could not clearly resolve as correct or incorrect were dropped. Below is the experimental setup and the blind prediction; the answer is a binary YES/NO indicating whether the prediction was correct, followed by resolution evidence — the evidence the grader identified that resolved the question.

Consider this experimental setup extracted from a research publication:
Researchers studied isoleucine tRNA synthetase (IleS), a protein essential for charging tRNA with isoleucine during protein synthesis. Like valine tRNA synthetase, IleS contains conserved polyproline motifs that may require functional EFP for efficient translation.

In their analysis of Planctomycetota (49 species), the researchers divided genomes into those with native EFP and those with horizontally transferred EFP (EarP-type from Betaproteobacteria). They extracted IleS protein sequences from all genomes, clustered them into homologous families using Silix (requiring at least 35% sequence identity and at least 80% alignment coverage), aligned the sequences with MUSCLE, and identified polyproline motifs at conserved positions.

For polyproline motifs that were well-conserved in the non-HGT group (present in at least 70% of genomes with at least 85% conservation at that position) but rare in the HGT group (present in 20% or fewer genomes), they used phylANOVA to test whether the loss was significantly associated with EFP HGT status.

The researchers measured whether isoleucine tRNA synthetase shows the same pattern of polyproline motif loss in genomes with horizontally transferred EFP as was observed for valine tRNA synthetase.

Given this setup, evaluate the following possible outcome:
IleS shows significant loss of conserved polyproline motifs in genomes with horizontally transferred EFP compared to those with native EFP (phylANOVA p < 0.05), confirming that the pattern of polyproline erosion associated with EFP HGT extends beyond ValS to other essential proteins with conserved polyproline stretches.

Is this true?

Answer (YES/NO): YES